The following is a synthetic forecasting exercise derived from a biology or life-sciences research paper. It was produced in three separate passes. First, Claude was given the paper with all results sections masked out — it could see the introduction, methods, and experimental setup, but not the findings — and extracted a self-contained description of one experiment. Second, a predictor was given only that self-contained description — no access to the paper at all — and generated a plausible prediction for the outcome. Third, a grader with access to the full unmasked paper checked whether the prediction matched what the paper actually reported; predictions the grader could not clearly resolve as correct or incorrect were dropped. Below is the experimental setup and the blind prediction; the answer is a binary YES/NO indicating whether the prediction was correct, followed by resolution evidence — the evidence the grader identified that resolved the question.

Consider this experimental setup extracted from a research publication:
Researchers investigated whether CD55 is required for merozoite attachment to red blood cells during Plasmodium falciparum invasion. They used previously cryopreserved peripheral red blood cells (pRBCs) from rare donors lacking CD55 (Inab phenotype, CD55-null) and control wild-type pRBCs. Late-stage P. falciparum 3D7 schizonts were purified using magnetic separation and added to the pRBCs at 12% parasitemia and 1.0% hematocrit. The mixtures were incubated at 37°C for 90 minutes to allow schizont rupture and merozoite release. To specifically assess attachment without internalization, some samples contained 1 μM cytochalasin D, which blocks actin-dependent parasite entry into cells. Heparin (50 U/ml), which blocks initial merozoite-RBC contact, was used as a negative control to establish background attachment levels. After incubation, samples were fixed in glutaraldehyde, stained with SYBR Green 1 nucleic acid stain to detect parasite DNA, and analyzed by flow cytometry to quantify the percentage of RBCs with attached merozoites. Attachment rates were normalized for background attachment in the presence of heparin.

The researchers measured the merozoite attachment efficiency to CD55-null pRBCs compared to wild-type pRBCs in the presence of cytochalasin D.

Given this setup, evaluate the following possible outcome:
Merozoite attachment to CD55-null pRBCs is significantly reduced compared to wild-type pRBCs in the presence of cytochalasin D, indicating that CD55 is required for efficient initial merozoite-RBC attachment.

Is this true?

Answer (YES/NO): YES